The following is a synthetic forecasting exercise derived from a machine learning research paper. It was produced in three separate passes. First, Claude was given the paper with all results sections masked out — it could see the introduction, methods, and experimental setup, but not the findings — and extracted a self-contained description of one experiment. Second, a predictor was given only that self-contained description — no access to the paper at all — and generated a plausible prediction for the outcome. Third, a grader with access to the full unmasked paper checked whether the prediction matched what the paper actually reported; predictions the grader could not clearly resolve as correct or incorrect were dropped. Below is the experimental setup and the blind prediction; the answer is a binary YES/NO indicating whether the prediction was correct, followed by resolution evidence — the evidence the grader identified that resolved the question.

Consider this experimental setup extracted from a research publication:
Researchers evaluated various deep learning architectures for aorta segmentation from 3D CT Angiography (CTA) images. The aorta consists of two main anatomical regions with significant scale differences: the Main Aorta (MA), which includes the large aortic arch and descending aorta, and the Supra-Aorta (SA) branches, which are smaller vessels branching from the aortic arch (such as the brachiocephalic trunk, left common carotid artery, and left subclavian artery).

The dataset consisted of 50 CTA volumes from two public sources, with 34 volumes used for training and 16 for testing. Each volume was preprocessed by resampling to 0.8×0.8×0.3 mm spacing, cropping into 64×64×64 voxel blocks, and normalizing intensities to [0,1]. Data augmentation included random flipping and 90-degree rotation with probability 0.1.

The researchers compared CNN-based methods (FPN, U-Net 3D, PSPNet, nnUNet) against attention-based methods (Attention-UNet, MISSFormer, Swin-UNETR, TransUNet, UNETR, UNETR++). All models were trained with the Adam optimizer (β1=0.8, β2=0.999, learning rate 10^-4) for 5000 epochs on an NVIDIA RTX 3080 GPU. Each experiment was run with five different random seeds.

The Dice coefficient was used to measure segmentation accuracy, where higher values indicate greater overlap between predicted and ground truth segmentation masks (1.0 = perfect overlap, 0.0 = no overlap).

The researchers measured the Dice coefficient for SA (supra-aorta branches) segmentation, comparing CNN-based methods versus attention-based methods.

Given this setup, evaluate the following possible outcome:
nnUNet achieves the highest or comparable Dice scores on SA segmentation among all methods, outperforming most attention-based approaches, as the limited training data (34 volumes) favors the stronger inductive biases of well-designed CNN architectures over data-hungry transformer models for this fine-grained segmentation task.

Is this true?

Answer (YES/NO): NO